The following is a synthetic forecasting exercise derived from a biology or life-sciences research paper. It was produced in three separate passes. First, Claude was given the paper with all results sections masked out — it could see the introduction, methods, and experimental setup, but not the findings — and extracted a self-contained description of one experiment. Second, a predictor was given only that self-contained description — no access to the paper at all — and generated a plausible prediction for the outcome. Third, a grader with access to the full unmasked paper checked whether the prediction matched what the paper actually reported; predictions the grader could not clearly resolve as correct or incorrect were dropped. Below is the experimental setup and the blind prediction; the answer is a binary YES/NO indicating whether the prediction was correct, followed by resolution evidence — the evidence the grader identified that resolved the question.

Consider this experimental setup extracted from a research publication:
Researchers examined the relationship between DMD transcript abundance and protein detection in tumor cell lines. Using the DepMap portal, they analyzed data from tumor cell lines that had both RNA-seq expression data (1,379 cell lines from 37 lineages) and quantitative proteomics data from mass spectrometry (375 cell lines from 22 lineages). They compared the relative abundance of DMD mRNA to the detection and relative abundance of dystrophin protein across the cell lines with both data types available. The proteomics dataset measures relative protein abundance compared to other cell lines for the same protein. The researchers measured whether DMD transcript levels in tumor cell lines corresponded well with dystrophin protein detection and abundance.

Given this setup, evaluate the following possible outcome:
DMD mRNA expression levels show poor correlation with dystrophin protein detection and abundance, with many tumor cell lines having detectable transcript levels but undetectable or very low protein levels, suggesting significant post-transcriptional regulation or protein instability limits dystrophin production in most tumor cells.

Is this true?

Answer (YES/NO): NO